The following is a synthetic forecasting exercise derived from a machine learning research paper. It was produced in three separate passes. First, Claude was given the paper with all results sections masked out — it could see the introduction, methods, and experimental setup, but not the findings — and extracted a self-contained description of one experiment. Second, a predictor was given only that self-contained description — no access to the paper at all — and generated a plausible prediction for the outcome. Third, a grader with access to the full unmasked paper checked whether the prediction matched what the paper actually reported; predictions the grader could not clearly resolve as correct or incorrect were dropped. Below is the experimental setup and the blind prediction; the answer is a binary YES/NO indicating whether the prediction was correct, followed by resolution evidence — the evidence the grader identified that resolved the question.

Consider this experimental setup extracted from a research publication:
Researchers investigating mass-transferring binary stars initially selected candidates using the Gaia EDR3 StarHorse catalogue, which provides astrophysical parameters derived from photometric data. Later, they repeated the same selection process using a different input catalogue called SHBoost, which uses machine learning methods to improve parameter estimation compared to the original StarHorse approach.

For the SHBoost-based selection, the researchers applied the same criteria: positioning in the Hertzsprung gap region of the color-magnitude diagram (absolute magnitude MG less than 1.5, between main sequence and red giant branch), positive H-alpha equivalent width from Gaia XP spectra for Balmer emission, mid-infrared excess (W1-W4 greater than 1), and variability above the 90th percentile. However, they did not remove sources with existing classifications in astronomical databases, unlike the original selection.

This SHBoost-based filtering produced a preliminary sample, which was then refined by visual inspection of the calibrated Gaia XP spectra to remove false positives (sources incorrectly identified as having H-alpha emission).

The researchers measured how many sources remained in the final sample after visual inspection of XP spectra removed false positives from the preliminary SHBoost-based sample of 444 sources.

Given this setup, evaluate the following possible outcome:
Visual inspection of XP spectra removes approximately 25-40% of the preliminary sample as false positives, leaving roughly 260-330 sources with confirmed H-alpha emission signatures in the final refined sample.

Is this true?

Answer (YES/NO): YES